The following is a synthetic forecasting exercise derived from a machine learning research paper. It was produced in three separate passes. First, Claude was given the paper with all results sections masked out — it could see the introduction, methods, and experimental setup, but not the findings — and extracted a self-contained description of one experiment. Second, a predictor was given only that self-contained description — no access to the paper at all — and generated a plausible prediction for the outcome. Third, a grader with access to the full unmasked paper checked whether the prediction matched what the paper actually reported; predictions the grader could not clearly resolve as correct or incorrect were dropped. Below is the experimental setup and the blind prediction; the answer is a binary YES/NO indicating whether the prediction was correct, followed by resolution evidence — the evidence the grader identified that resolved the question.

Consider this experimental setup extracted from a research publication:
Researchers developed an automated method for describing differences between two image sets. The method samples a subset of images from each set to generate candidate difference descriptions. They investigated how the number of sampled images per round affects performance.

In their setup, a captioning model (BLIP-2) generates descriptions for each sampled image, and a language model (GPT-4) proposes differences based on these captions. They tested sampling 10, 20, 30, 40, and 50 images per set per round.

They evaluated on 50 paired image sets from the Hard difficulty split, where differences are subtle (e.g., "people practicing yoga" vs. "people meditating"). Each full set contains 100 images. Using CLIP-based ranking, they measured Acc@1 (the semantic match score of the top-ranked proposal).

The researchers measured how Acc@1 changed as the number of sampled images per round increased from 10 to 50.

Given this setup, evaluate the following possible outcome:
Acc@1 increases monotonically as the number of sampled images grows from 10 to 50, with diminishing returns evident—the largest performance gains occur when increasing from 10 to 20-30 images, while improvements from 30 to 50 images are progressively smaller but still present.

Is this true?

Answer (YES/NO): NO